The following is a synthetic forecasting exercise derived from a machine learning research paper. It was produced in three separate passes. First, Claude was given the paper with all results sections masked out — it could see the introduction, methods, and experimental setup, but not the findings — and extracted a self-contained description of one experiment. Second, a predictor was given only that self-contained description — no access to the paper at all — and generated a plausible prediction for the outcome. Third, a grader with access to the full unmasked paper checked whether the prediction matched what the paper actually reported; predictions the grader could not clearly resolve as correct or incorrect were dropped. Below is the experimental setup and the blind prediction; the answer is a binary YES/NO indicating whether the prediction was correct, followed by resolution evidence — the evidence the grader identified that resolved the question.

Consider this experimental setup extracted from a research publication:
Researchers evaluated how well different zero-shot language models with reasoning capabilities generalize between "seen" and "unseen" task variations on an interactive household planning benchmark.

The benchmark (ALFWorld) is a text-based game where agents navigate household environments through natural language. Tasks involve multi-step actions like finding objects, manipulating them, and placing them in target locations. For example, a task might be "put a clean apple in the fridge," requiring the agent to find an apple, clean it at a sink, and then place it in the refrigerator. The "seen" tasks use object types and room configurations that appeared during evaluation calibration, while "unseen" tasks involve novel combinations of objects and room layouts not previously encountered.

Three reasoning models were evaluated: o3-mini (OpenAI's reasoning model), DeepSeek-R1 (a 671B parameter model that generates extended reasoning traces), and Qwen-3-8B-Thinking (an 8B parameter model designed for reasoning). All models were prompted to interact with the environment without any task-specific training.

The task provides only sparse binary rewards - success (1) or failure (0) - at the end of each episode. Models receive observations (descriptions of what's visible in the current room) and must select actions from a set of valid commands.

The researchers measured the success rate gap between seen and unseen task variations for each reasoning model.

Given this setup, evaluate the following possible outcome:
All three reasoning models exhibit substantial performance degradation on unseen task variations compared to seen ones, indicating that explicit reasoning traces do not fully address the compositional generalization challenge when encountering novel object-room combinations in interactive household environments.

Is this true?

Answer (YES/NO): NO